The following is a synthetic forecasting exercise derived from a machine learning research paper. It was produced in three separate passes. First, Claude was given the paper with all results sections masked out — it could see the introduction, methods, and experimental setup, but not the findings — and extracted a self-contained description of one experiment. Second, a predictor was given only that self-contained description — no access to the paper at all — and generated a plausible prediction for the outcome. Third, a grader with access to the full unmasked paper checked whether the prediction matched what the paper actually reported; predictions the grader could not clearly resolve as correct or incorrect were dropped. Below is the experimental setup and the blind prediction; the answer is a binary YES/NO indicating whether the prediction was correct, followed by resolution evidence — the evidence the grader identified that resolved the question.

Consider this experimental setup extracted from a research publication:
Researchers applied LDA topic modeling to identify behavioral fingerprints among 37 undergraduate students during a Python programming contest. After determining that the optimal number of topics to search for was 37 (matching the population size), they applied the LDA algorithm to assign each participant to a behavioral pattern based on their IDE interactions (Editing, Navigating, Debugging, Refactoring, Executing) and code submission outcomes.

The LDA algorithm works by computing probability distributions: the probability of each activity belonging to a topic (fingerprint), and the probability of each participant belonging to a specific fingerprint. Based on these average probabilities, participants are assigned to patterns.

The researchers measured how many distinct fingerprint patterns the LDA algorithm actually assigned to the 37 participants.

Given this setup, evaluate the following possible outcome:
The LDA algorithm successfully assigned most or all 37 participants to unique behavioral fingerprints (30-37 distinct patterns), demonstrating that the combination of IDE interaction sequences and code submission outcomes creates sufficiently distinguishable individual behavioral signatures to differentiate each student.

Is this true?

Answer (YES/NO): NO